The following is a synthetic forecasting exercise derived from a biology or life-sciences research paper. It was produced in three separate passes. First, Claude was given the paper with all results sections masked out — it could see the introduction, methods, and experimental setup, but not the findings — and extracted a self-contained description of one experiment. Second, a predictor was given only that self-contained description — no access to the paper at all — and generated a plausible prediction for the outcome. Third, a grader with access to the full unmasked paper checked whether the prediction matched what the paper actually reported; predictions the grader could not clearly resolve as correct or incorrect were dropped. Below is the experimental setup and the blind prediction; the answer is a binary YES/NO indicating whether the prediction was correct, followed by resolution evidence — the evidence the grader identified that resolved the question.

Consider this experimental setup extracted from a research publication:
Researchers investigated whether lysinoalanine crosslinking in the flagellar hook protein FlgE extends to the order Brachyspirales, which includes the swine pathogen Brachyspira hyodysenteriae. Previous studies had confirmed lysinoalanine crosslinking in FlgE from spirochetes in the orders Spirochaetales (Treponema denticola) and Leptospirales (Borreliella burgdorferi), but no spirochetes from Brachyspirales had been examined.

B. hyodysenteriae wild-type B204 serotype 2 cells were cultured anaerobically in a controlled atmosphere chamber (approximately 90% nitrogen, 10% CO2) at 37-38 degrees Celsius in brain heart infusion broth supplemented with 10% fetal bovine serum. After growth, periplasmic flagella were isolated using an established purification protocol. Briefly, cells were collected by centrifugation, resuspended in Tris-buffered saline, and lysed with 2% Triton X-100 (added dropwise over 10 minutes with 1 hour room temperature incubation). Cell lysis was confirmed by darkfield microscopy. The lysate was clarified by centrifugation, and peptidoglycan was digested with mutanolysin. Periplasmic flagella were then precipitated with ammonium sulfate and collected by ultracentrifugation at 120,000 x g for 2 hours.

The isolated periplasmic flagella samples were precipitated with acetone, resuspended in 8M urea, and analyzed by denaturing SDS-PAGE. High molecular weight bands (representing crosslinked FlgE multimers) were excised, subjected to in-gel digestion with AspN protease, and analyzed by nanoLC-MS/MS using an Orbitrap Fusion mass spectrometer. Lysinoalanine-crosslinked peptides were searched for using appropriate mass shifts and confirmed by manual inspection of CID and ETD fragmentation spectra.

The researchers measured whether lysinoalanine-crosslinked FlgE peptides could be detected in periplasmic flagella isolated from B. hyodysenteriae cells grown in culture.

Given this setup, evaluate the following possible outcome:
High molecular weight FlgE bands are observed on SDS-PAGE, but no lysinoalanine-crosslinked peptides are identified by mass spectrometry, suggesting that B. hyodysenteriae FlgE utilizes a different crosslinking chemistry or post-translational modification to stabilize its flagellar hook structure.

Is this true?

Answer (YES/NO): NO